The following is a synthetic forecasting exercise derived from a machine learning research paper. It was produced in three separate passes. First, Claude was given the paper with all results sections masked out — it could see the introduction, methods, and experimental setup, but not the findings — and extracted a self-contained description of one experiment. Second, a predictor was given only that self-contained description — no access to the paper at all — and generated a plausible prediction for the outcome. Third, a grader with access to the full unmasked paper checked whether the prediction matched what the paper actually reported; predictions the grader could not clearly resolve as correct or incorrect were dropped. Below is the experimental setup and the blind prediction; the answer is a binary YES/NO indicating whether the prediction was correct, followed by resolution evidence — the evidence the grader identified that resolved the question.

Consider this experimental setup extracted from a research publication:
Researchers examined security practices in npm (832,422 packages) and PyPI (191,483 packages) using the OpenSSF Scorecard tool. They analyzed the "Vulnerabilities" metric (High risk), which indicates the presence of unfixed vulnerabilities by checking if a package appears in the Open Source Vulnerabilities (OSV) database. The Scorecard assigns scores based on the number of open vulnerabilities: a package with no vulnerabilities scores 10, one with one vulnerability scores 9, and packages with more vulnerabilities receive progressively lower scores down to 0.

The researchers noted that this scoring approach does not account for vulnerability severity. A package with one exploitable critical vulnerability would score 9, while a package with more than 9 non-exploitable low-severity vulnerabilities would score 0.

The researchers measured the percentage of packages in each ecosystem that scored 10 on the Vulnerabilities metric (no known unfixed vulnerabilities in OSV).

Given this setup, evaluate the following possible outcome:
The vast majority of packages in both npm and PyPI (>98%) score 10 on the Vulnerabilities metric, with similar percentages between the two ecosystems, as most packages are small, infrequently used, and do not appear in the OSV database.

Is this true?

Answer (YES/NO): YES